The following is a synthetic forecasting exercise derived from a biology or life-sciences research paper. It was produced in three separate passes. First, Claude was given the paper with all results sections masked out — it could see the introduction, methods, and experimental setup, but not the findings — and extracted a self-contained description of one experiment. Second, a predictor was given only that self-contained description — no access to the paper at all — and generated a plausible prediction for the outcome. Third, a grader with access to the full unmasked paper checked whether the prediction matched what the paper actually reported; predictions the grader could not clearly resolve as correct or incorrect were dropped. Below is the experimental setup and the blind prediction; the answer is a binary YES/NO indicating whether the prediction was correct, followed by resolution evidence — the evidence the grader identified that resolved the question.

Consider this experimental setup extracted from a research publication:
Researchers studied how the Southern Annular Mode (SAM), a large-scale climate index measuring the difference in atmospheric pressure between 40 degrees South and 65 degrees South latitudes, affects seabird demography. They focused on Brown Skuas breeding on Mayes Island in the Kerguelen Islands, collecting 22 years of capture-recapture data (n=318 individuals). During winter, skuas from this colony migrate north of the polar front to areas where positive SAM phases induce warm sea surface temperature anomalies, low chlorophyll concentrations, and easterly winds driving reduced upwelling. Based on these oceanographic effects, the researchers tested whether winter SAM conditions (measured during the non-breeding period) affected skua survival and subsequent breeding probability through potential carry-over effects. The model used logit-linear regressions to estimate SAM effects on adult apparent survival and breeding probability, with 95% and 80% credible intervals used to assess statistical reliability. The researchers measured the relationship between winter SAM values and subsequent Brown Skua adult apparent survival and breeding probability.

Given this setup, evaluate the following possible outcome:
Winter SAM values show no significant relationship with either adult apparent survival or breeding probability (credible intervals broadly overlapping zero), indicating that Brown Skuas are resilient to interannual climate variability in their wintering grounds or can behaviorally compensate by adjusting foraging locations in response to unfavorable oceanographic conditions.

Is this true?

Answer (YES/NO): NO